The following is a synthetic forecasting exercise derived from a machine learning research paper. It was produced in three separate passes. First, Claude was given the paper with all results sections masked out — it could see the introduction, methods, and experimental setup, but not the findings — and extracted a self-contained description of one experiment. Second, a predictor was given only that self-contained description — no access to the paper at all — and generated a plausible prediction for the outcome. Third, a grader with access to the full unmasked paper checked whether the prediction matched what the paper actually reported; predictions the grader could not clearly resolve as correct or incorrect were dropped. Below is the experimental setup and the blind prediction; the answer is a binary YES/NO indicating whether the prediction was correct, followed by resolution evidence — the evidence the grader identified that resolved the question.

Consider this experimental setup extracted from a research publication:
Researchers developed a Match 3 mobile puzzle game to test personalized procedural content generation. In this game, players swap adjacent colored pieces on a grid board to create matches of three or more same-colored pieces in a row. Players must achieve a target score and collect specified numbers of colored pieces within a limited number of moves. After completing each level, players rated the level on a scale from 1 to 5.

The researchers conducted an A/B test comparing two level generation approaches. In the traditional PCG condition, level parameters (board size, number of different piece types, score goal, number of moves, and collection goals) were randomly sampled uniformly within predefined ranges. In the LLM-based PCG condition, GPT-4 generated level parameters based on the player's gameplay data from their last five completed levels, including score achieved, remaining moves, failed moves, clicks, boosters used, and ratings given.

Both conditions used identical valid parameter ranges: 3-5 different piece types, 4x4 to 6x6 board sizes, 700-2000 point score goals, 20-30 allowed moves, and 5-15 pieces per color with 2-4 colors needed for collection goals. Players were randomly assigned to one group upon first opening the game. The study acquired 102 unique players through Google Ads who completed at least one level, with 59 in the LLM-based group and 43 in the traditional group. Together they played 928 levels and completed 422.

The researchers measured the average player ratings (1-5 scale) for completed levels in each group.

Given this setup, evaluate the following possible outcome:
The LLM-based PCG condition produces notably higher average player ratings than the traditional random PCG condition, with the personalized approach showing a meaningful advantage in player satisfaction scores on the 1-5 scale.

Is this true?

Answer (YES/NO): NO